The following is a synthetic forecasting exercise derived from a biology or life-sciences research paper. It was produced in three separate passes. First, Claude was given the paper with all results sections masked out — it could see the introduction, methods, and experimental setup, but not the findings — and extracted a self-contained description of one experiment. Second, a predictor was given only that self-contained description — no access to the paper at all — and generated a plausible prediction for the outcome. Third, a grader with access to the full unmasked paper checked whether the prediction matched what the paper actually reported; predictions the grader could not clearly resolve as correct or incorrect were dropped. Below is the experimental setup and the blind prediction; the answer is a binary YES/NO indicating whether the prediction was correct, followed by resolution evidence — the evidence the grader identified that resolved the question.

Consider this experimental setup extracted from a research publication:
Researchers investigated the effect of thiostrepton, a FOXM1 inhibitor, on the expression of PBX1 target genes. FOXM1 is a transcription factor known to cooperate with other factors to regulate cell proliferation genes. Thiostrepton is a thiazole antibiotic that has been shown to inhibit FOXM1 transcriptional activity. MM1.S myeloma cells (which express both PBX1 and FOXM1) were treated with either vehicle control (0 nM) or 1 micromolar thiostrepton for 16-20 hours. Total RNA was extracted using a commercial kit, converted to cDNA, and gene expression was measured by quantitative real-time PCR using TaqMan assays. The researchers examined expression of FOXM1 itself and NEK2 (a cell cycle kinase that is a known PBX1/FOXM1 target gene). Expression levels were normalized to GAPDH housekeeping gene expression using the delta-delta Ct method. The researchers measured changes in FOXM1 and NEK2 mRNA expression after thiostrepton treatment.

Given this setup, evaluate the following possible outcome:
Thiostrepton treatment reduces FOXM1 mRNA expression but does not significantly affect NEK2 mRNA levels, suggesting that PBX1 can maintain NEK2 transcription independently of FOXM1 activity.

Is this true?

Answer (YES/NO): NO